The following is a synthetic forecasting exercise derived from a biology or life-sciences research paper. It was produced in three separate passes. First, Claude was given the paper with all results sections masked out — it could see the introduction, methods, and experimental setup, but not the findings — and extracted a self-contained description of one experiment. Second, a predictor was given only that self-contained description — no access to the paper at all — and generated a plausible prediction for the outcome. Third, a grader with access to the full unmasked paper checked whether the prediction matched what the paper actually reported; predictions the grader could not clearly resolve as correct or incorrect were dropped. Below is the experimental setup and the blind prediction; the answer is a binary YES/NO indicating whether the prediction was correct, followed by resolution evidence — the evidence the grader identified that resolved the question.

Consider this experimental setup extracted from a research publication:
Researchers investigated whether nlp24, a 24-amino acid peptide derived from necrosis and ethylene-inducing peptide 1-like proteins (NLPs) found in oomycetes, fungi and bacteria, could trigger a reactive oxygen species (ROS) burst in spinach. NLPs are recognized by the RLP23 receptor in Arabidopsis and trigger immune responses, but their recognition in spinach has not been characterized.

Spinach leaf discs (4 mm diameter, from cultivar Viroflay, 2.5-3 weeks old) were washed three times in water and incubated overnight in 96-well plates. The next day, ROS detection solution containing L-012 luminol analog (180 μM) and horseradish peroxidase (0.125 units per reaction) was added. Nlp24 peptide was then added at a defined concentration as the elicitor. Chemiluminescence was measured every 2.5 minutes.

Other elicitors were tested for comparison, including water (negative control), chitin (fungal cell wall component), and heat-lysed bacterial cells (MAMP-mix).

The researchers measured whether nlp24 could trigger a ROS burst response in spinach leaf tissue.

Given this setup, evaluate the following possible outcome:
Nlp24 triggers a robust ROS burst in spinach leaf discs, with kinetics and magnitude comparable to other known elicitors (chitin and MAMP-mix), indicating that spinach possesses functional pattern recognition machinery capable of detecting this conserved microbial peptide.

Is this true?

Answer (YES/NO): NO